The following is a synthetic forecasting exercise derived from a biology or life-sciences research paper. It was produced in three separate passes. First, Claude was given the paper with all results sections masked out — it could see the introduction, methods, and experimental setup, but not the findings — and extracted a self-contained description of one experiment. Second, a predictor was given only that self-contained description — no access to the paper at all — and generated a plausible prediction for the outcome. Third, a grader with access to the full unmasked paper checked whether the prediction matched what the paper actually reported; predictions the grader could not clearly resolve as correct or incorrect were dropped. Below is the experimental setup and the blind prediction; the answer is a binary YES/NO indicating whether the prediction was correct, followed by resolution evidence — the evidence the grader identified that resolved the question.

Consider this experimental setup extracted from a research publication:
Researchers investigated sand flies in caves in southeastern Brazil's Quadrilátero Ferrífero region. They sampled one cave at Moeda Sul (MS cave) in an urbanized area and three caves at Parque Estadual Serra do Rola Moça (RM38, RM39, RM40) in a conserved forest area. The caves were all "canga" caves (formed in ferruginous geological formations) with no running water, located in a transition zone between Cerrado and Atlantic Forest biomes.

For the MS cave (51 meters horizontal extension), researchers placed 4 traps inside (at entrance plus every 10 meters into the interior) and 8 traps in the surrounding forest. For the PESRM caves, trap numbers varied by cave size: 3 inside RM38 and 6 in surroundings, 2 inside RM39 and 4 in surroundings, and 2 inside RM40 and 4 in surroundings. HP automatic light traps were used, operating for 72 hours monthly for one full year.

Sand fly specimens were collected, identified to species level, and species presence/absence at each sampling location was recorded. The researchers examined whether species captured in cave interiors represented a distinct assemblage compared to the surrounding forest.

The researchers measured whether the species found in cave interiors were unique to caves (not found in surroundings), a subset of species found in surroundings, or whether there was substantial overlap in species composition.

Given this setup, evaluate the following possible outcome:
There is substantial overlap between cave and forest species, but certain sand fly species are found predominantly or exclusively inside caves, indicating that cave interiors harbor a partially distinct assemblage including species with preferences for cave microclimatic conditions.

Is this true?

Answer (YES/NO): NO